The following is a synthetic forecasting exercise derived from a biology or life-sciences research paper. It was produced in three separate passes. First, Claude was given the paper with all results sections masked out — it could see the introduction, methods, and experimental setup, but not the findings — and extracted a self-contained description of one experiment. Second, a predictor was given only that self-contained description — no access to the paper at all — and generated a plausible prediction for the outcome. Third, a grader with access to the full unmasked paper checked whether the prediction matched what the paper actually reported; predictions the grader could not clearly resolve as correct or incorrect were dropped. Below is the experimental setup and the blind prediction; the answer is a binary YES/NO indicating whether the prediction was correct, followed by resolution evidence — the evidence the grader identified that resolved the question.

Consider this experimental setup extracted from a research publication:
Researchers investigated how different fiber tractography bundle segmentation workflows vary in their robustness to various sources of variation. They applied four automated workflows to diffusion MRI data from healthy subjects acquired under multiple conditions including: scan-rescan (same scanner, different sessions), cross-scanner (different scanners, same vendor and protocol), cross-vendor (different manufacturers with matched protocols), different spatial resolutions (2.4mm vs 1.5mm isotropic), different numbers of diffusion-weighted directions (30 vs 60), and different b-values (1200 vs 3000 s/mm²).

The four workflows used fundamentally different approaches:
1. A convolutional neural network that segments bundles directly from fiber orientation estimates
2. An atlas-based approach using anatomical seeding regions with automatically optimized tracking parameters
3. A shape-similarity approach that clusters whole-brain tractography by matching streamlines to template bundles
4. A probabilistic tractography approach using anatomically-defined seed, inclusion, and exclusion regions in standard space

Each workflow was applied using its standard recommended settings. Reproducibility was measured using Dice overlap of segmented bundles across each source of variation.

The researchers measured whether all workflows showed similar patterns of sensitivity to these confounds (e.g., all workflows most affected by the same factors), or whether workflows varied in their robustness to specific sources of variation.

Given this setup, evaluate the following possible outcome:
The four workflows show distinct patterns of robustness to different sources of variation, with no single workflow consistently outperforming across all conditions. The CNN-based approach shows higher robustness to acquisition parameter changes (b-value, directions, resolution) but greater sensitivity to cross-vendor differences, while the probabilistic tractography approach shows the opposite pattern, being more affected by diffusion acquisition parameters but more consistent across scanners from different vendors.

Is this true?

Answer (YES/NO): NO